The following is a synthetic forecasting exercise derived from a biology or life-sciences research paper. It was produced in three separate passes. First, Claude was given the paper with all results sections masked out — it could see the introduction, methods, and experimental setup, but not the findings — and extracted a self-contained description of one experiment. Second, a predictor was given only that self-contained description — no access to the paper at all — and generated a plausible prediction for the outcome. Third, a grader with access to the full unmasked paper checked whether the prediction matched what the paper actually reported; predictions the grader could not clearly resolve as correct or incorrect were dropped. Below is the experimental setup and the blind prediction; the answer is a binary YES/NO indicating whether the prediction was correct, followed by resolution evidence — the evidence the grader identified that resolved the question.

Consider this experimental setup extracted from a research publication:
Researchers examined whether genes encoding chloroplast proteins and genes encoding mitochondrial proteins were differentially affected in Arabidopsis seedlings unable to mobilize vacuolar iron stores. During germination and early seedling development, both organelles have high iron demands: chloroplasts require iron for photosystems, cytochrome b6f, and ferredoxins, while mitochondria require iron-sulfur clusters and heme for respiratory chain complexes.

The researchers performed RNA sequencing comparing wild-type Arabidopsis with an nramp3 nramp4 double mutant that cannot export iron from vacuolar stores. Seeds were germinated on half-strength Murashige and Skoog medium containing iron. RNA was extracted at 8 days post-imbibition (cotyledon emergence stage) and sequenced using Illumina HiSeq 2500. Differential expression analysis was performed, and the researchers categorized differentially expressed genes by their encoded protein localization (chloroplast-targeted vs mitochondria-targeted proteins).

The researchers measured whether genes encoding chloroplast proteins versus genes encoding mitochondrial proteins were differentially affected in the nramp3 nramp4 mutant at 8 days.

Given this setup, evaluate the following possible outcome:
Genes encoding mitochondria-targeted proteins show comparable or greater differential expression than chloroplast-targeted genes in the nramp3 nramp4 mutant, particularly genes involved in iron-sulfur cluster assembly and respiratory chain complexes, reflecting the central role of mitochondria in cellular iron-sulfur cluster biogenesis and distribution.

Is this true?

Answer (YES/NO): NO